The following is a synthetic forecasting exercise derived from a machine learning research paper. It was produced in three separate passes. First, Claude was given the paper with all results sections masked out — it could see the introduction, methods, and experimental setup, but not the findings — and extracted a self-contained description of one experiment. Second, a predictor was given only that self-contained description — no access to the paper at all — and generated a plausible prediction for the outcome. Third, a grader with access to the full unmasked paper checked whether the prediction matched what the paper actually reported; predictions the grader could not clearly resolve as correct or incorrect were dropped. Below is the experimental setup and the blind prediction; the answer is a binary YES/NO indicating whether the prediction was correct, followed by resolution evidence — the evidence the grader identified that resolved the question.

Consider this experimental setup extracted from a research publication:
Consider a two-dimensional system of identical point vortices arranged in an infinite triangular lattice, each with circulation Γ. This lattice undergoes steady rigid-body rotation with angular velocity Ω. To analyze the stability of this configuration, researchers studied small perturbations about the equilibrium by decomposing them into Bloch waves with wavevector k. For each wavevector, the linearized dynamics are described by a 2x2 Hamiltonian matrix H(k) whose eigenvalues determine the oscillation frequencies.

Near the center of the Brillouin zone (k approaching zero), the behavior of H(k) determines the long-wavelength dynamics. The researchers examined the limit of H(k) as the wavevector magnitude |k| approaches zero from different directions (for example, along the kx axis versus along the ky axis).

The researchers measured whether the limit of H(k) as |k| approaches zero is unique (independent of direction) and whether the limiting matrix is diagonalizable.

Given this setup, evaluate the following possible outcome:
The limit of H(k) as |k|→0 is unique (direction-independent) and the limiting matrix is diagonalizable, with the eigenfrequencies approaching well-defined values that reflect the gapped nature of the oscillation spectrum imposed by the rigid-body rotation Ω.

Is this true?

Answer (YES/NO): NO